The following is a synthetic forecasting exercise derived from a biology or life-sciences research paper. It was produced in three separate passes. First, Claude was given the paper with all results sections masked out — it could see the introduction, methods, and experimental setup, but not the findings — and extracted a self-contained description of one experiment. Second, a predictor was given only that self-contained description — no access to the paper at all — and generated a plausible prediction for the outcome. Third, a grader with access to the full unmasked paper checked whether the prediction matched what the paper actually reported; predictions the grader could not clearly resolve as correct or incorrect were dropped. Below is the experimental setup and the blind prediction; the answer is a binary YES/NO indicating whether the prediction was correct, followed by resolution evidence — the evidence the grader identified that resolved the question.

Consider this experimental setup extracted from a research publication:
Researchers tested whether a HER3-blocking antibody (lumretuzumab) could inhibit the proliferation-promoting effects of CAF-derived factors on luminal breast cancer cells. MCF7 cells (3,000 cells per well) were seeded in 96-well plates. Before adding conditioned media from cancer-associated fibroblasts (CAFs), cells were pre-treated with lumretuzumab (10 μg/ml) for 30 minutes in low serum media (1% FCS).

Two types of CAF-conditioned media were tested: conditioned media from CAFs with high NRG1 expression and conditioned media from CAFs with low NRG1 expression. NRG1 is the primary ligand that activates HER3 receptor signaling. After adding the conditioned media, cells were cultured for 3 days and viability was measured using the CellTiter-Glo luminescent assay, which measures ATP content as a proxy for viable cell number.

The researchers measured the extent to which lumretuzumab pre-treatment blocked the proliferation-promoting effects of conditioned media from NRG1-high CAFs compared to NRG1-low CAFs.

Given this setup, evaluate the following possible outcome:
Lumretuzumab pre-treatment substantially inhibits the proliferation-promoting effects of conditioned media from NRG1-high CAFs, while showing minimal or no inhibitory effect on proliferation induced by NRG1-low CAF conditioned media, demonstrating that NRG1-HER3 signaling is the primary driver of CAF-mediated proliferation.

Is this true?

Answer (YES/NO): NO